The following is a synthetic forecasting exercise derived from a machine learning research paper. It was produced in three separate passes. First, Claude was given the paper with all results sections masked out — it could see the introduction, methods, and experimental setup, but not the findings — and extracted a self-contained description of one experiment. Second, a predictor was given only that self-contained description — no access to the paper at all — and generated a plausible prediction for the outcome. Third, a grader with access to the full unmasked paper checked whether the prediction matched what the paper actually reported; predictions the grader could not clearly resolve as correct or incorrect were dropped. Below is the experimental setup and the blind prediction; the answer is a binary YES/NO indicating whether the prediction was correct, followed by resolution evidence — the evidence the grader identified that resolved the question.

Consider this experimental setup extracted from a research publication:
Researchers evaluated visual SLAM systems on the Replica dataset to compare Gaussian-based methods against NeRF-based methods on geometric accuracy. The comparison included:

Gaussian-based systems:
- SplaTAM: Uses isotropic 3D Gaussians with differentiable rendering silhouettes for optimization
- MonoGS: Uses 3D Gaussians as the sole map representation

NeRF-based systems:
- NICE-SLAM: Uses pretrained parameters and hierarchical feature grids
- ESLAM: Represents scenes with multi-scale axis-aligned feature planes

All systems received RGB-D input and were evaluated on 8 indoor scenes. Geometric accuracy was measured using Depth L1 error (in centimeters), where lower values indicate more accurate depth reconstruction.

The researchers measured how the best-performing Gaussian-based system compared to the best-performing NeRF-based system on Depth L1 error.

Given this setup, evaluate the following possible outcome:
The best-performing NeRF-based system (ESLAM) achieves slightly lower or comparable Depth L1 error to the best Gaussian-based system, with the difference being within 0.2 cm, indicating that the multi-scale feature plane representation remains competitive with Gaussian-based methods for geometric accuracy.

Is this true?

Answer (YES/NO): NO